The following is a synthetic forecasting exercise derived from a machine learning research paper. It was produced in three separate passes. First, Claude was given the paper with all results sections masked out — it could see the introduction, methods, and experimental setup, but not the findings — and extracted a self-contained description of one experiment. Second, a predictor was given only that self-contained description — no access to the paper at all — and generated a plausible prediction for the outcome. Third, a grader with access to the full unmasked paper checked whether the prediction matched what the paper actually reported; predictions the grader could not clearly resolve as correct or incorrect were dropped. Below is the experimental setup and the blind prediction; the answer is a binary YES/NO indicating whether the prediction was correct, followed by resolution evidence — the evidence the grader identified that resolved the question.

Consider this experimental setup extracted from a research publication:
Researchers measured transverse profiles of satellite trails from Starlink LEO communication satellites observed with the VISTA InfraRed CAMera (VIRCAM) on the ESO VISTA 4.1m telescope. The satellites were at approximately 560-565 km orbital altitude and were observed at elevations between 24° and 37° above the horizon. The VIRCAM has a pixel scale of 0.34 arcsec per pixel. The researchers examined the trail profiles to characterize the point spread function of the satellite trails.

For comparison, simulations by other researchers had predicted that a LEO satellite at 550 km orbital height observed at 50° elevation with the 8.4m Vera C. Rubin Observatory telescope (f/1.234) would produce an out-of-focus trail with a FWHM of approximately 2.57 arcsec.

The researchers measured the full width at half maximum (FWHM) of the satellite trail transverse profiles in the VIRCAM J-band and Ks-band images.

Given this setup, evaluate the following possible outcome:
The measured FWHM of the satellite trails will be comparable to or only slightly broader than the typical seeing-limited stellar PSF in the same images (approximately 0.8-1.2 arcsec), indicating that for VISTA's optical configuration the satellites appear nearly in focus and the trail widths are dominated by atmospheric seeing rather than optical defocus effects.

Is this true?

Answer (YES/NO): NO